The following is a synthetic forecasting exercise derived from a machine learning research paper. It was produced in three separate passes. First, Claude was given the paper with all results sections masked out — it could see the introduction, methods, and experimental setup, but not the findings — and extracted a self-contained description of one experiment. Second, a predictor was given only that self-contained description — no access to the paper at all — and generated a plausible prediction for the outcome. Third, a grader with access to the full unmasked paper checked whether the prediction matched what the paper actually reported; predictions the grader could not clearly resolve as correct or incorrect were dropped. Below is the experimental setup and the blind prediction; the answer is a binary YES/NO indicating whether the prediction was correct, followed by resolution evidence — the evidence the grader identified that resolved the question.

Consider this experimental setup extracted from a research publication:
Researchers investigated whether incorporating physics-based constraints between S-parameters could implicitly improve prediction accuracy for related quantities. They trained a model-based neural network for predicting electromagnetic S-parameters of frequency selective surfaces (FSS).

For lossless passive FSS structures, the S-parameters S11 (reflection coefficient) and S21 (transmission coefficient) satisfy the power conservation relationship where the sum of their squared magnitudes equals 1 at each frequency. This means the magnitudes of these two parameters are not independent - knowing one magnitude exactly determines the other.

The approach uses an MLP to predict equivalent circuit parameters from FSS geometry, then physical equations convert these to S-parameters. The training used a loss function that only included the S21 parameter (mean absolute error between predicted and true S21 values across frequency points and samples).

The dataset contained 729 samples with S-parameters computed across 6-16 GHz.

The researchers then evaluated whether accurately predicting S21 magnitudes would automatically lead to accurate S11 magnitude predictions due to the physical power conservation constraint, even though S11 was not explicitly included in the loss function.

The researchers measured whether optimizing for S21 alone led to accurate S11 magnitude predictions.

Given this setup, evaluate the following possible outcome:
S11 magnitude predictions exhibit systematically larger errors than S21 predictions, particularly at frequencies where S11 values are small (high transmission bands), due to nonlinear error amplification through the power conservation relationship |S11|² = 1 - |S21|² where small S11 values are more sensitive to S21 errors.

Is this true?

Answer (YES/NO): NO